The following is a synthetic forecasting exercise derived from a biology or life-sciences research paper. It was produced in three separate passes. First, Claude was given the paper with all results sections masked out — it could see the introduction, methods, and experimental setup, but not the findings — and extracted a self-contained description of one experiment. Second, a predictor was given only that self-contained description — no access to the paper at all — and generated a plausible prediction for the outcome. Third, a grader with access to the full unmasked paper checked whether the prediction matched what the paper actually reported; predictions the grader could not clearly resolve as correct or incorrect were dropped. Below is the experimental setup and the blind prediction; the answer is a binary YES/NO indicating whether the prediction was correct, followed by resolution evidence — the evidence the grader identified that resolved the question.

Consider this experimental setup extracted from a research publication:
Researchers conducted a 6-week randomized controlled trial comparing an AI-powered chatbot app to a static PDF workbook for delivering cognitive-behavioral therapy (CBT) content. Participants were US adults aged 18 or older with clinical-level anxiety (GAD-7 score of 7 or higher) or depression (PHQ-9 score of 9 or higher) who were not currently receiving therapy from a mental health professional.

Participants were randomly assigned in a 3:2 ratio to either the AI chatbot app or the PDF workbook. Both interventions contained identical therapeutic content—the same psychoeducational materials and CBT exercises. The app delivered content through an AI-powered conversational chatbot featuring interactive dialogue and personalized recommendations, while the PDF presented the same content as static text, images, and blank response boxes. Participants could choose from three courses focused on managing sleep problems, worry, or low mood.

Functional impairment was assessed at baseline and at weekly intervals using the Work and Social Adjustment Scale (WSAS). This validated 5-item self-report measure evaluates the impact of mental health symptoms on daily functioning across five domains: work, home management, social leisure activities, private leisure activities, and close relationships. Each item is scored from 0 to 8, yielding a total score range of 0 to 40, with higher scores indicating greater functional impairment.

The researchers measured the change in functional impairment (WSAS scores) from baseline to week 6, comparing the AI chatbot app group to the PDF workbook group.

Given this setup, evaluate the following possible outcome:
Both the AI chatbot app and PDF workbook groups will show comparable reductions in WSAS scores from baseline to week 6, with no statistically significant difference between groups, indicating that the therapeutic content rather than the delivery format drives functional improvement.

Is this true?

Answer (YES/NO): YES